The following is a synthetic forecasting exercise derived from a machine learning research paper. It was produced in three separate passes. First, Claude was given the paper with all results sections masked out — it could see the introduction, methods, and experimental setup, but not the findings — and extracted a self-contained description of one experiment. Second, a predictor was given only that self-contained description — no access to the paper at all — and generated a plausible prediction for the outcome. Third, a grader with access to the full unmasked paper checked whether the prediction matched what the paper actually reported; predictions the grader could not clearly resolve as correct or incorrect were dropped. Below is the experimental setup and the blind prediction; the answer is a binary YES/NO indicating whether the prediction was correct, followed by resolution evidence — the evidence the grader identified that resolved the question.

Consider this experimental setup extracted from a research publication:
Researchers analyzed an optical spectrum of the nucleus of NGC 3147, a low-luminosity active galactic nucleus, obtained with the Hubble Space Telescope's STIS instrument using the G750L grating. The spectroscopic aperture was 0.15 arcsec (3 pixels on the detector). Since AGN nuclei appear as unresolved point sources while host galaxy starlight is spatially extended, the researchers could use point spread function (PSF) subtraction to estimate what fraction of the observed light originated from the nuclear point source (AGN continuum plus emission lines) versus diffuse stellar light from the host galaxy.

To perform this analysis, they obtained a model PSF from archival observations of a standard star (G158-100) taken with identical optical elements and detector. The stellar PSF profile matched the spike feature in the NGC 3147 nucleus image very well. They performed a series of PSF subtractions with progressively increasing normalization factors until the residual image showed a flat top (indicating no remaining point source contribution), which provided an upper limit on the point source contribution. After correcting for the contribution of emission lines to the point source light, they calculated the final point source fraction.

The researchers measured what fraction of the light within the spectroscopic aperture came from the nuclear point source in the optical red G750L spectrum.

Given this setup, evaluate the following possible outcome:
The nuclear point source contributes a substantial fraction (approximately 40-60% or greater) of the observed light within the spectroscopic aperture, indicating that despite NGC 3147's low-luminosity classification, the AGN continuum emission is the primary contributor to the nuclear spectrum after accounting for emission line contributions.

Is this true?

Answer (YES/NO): NO